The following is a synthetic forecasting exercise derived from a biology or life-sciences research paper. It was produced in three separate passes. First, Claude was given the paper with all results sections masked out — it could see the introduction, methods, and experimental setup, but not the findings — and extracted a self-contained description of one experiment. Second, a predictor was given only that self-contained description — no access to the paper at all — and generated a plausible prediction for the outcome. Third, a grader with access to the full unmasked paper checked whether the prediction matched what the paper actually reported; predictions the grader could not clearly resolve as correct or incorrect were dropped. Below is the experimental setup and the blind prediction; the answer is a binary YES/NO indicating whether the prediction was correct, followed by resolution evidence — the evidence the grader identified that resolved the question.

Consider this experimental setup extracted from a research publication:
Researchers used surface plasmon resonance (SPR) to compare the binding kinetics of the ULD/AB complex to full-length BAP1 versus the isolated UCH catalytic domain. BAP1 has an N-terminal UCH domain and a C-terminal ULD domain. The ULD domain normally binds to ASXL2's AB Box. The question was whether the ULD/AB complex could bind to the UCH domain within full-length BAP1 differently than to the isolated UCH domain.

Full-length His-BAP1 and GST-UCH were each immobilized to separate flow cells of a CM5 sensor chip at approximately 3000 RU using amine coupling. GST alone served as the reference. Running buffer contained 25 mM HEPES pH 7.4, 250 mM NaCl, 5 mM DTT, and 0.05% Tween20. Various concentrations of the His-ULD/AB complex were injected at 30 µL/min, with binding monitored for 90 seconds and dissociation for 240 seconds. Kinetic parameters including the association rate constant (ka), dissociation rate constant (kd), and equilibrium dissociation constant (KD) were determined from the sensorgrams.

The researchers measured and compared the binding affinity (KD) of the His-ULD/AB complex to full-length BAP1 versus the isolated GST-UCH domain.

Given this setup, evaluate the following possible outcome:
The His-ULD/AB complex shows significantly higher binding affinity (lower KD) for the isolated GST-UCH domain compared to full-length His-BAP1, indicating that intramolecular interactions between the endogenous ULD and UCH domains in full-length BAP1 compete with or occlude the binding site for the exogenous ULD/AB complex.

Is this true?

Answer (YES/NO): YES